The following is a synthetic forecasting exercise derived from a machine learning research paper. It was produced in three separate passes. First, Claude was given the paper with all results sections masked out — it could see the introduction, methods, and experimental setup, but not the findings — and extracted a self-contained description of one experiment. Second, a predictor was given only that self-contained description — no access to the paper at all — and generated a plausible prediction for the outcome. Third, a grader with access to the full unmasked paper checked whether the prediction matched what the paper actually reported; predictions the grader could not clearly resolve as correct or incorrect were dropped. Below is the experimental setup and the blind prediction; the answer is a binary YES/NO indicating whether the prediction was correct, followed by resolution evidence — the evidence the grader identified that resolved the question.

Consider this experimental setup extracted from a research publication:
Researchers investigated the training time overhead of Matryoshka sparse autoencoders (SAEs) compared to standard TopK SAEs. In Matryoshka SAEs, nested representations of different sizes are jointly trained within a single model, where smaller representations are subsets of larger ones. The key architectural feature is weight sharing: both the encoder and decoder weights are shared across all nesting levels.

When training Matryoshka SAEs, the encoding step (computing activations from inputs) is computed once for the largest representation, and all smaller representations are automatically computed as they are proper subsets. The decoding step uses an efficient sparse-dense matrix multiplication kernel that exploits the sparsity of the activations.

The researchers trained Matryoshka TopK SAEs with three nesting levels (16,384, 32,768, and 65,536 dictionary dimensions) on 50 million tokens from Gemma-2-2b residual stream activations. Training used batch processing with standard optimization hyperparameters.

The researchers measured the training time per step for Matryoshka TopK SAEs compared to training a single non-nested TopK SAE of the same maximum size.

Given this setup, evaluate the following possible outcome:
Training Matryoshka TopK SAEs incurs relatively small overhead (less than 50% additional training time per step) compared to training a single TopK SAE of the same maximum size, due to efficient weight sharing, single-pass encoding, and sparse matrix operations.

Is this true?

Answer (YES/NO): YES